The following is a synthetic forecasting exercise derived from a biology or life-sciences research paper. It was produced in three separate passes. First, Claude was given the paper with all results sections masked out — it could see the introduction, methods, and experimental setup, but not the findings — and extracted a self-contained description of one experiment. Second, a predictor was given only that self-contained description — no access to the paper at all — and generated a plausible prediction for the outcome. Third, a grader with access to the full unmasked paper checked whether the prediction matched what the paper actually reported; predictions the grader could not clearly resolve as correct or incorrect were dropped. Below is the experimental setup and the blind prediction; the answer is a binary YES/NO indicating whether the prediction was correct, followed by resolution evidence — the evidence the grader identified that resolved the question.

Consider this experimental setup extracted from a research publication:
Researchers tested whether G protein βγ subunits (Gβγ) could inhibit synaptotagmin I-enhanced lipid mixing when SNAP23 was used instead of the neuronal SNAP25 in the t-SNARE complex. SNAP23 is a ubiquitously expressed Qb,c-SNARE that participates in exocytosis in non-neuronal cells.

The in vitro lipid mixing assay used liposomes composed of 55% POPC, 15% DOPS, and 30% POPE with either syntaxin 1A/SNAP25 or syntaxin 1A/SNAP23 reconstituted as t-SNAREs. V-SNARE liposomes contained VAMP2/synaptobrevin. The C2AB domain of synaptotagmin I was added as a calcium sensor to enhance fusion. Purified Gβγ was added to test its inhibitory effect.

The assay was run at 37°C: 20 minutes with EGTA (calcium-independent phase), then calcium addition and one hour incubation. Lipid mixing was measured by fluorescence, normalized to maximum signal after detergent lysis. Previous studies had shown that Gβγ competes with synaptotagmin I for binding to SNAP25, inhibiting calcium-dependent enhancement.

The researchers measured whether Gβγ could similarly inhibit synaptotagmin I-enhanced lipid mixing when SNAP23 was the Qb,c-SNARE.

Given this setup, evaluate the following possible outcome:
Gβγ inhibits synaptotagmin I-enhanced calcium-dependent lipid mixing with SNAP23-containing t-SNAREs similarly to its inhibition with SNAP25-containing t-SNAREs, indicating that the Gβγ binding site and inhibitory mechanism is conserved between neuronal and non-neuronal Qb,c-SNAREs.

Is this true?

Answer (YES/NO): NO